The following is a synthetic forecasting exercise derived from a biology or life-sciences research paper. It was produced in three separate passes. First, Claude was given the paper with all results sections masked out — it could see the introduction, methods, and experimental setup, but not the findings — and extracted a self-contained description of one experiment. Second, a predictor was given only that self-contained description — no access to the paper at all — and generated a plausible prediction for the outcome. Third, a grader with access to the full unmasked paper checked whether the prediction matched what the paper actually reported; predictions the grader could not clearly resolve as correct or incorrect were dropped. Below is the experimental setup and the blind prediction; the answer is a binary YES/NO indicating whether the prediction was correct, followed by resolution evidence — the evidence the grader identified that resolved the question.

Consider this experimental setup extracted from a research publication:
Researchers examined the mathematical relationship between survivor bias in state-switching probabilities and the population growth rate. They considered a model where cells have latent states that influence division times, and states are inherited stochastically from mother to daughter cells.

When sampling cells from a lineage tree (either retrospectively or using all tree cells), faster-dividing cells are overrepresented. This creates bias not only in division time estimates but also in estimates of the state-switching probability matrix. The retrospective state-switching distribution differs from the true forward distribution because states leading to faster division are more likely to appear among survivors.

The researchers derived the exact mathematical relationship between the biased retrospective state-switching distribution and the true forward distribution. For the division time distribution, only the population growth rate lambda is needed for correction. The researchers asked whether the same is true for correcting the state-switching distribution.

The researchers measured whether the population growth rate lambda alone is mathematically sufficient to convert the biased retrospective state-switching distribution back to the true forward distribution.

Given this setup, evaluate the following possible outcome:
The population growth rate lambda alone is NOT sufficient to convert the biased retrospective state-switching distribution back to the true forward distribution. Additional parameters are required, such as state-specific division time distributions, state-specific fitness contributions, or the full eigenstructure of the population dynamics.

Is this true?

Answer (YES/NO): YES